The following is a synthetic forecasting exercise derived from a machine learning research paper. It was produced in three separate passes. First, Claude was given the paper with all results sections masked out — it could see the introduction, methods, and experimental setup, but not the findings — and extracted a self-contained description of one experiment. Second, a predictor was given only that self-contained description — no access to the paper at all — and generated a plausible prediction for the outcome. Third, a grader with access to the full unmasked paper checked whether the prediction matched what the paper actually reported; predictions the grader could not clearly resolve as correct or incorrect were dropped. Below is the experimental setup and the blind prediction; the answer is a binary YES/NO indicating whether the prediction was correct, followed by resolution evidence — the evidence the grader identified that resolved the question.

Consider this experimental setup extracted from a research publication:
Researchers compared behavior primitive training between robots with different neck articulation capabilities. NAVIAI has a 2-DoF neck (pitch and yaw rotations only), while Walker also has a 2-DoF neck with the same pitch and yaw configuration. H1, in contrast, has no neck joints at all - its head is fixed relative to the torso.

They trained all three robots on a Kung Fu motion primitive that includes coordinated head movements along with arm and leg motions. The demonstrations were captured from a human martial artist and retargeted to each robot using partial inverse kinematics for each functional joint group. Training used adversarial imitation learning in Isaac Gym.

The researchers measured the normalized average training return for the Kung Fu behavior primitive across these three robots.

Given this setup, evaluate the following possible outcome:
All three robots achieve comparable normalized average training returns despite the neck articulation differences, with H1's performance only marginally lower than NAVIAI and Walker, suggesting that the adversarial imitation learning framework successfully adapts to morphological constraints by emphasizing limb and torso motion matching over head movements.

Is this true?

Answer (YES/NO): NO